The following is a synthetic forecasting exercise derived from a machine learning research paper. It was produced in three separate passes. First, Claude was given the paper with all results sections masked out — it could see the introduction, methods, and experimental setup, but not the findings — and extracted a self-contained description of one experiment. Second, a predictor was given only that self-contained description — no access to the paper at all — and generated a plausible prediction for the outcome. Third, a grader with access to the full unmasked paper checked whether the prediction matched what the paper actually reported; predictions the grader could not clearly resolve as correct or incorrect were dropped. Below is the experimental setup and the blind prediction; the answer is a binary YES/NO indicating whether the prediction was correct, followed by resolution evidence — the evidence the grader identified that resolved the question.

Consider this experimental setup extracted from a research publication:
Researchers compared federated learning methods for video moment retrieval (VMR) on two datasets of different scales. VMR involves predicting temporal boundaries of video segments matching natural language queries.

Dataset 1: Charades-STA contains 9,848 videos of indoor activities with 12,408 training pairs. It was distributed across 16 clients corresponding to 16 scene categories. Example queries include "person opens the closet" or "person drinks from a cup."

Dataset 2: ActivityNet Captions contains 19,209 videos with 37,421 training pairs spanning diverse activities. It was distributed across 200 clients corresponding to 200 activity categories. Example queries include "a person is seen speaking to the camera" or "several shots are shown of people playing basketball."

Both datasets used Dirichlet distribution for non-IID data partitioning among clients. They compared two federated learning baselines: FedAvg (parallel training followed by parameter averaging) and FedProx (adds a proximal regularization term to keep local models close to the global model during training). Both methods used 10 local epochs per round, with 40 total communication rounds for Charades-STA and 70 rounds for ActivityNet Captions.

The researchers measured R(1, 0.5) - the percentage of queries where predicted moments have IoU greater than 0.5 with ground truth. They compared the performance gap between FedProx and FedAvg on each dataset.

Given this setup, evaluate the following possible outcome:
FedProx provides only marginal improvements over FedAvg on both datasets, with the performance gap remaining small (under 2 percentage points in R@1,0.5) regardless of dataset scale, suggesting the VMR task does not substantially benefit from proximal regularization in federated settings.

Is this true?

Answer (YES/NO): NO